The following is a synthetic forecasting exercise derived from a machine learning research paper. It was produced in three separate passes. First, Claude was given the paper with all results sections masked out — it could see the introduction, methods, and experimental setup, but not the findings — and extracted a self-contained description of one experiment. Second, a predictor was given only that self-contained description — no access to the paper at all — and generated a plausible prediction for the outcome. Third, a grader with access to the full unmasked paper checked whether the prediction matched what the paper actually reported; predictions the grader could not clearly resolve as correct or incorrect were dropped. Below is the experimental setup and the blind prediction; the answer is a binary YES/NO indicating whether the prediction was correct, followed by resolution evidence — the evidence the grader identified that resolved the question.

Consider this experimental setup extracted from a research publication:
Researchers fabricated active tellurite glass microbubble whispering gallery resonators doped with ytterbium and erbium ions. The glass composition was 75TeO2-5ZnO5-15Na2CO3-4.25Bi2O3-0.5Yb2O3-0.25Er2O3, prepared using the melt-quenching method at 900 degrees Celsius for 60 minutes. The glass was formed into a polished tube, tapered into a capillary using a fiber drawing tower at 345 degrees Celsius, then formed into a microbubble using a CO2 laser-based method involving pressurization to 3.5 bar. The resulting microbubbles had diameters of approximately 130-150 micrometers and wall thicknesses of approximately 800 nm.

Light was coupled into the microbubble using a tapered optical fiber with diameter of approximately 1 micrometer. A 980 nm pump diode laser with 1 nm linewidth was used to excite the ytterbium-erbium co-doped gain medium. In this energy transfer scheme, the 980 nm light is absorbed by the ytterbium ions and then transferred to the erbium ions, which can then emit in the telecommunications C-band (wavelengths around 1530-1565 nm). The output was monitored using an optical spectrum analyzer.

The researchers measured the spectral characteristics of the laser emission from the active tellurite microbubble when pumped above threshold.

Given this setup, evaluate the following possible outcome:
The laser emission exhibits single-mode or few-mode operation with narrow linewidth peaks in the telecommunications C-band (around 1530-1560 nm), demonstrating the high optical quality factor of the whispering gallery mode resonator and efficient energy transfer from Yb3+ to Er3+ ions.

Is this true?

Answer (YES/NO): NO